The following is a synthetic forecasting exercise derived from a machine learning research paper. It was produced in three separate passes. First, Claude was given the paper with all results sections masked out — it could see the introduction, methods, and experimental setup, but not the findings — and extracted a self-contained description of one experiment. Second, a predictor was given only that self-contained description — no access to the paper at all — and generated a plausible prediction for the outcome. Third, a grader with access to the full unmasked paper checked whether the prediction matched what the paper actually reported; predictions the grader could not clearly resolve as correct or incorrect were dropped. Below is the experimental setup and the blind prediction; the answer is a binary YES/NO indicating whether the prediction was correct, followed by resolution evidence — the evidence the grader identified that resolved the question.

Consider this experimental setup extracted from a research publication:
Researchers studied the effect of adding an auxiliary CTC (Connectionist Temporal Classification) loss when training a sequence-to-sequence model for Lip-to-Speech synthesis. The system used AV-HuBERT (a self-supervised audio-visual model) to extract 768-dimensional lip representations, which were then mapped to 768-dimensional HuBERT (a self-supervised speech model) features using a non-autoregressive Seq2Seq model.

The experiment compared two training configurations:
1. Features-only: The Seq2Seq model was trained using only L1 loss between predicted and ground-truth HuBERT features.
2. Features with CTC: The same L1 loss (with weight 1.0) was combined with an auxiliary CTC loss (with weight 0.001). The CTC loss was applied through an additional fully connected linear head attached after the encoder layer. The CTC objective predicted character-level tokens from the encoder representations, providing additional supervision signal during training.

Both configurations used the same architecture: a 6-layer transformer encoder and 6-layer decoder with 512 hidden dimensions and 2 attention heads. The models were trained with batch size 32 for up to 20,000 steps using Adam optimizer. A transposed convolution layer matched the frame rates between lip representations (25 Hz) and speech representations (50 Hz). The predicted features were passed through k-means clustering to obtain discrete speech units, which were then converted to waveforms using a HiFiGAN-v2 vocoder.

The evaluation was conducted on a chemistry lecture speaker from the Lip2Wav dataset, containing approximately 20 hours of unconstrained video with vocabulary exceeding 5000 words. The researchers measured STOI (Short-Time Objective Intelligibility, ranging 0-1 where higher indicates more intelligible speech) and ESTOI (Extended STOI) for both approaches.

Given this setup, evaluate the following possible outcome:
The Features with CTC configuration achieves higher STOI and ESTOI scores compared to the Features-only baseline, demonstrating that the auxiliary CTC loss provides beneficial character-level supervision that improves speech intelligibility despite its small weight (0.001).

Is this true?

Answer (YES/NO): NO